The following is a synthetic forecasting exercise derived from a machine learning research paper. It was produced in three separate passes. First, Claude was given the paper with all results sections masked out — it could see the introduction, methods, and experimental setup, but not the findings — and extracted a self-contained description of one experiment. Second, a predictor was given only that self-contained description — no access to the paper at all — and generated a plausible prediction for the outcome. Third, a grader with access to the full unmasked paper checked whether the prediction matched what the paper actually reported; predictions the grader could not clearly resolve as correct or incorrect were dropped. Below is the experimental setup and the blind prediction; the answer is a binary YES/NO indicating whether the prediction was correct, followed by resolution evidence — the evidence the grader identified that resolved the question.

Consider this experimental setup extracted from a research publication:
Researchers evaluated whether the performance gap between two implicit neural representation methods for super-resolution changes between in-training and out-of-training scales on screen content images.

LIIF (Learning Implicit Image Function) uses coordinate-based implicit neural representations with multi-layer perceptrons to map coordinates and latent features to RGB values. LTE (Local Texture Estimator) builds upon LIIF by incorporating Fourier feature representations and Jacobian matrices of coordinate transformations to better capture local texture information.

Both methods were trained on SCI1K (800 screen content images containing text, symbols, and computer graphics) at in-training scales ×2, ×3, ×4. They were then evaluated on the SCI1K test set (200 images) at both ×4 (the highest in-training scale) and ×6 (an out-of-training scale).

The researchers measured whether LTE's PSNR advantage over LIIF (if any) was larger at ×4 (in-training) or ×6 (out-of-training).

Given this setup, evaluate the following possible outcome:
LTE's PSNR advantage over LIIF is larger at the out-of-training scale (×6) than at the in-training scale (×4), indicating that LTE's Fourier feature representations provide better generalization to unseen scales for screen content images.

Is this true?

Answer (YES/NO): NO